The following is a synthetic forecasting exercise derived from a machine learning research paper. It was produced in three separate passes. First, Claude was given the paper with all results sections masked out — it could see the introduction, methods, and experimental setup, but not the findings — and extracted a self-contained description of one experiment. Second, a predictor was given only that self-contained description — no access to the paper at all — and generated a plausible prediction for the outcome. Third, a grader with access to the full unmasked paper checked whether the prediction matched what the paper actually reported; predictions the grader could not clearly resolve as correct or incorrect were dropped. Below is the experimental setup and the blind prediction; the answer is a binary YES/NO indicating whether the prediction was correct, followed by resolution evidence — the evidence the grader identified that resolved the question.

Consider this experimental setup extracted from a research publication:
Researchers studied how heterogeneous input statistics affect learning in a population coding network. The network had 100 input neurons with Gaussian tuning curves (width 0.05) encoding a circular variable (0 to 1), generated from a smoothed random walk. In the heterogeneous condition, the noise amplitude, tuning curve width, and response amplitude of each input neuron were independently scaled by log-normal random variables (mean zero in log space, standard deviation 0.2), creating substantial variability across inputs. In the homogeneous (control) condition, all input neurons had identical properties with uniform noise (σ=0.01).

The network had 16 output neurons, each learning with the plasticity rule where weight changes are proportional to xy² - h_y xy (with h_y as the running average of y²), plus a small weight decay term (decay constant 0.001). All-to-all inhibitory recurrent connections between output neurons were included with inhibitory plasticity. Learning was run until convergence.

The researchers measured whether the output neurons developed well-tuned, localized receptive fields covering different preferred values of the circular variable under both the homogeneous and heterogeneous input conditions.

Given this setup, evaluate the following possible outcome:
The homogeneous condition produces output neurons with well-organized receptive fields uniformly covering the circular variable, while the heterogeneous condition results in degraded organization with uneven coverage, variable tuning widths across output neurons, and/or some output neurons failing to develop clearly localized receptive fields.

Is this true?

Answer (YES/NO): NO